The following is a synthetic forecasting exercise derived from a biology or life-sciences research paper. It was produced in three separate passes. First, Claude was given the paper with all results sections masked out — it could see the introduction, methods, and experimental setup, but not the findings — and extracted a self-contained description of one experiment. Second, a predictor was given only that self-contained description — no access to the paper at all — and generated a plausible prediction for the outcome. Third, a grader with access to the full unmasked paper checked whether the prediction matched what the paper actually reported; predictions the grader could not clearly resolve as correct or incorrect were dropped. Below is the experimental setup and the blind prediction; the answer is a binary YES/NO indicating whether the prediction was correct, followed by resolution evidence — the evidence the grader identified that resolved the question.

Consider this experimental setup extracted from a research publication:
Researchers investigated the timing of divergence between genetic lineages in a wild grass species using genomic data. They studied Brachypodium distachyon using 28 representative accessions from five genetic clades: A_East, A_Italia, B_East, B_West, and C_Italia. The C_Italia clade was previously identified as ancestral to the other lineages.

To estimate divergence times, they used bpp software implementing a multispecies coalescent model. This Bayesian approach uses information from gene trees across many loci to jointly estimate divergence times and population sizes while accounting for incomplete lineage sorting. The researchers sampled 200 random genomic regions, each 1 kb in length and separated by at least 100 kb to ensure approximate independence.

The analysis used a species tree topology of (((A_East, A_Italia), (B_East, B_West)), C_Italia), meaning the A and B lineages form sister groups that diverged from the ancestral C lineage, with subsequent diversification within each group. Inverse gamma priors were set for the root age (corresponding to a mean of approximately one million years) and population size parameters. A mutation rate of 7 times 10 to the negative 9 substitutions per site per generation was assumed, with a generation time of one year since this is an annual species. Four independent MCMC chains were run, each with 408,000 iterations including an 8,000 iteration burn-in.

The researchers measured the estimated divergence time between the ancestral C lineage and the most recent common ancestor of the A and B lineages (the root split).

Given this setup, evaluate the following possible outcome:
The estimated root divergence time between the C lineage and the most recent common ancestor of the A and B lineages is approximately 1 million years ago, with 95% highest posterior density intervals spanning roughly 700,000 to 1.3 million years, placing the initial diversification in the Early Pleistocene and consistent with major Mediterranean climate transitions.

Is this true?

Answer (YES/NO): NO